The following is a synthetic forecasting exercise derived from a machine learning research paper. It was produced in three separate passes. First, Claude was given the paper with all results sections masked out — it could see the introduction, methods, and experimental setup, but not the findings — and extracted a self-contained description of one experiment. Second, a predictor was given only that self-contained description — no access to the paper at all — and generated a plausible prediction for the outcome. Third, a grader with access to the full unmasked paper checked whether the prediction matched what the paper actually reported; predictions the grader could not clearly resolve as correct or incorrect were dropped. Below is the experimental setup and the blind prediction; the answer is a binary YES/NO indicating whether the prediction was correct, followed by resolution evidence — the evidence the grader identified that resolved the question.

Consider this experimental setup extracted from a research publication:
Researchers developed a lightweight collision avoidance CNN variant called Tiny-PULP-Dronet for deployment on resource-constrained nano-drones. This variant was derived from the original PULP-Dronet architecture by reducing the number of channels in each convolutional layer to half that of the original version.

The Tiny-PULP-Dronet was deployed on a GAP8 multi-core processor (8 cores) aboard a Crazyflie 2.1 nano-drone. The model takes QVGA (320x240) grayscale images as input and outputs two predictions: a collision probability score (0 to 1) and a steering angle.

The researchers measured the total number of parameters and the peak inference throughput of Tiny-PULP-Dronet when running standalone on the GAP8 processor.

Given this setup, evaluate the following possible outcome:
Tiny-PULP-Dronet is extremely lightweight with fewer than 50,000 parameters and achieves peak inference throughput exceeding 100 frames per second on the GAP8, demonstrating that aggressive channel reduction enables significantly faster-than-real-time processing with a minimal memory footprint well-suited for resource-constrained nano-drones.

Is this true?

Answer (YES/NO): NO